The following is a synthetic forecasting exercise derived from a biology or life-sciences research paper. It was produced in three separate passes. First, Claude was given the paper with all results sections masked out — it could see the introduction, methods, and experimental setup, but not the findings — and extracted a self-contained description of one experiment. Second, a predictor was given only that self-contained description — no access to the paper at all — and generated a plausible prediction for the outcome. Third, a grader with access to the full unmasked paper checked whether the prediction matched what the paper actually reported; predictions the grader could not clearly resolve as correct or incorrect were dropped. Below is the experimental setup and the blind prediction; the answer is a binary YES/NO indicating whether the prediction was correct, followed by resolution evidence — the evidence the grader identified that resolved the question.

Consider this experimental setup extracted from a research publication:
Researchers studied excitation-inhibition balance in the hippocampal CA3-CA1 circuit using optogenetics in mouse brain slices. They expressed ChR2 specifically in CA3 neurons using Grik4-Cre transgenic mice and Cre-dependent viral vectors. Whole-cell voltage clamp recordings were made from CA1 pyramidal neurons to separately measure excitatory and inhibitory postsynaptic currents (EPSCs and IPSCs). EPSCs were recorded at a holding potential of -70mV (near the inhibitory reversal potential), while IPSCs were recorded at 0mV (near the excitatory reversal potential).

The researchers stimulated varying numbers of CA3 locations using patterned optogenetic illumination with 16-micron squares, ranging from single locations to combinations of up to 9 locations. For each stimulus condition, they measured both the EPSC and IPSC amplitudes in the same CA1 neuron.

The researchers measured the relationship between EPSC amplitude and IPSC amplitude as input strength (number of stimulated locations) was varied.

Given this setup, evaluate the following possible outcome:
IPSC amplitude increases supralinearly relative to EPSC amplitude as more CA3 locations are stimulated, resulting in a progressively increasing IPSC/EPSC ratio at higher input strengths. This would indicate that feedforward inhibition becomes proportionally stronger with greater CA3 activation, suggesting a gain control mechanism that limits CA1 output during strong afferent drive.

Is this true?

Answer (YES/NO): NO